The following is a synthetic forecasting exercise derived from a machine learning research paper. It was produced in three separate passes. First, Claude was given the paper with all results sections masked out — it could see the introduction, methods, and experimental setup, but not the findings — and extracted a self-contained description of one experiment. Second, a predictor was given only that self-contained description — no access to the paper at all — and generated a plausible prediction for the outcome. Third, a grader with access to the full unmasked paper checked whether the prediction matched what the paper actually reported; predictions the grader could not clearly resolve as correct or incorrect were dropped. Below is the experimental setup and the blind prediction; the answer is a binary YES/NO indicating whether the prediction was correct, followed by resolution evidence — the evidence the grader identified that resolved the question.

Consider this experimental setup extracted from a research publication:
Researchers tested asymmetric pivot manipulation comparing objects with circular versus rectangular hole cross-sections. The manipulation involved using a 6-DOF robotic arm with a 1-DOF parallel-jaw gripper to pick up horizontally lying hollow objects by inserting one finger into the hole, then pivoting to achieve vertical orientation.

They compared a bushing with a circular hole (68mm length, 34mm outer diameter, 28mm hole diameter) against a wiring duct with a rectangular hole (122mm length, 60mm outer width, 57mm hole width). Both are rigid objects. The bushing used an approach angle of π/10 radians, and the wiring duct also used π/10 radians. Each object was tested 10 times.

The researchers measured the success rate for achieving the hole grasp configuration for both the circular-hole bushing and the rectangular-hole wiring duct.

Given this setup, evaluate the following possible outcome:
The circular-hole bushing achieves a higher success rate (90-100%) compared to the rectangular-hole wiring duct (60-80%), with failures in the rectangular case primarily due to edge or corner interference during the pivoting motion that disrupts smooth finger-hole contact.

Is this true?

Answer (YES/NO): NO